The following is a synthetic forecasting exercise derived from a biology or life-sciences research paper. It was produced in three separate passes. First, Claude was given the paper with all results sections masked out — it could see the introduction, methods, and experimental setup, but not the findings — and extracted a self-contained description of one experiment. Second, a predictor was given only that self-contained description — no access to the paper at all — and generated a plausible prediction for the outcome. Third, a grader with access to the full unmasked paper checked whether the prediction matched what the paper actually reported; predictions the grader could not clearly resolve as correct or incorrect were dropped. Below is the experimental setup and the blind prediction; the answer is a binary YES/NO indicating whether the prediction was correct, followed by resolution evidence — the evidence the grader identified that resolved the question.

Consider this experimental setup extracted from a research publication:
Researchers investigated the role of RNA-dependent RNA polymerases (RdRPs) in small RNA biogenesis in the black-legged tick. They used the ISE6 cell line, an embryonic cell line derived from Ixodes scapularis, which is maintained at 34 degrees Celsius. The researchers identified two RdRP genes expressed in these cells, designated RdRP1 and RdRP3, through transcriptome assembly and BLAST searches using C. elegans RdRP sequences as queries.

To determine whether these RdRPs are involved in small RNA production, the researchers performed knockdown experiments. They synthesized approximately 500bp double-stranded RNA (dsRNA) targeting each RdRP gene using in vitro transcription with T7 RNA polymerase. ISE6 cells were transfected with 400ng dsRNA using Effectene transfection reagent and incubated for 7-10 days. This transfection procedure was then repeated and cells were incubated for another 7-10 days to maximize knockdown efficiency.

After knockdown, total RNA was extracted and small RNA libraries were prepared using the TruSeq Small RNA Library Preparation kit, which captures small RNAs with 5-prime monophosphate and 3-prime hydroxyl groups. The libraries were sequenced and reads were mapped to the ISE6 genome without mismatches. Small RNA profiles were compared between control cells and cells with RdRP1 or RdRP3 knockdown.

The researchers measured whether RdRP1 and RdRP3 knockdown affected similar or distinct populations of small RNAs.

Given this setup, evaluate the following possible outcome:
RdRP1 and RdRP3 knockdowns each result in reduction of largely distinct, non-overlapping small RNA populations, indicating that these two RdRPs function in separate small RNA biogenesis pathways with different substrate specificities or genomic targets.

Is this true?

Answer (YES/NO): YES